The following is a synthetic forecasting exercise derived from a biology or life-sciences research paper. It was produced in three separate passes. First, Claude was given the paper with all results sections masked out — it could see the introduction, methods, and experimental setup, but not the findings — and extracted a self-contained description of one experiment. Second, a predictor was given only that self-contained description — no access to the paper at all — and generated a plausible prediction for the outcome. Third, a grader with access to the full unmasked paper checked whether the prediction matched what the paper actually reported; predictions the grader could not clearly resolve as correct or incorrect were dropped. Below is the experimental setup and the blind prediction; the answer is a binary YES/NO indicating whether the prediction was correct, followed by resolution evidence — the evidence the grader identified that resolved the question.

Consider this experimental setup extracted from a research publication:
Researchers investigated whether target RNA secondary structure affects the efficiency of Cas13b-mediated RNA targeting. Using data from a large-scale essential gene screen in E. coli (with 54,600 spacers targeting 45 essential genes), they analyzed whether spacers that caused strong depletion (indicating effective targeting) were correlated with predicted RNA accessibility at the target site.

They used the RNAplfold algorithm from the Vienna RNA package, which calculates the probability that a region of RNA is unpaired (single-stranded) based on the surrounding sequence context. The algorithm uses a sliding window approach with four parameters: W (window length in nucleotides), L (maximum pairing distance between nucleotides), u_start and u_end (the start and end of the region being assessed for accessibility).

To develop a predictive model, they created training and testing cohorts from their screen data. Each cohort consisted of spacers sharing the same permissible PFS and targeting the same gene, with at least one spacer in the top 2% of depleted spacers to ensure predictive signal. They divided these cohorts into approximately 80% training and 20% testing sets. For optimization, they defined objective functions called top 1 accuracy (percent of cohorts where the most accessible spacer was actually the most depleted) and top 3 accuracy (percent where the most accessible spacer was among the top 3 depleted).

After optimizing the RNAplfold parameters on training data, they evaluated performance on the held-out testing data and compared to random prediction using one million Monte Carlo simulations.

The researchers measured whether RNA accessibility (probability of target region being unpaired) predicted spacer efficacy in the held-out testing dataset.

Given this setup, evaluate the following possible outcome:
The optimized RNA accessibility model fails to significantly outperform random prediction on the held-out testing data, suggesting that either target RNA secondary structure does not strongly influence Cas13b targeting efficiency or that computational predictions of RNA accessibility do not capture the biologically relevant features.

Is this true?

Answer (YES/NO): NO